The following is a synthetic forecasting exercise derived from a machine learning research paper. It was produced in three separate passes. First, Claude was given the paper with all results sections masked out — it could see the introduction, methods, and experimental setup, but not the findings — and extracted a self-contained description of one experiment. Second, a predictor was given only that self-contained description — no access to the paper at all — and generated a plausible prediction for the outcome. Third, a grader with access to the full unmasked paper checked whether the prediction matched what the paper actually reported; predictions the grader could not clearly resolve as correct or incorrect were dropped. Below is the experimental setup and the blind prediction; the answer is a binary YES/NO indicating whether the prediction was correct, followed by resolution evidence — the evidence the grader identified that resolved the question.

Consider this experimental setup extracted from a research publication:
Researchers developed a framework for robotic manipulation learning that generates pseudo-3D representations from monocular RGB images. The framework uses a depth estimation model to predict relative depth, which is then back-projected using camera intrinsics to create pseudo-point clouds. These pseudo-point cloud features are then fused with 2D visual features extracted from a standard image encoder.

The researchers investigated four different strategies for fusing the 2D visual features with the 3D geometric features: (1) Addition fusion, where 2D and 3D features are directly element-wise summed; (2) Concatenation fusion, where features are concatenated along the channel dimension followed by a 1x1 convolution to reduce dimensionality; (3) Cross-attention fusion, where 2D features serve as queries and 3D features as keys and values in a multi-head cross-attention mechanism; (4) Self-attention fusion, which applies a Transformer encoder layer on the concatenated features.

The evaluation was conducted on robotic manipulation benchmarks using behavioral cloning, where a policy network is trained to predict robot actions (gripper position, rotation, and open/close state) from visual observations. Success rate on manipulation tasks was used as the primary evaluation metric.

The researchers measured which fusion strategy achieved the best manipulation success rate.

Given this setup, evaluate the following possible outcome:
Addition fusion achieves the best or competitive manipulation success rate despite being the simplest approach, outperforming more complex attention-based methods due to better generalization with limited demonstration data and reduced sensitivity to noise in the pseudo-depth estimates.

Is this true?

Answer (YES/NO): YES